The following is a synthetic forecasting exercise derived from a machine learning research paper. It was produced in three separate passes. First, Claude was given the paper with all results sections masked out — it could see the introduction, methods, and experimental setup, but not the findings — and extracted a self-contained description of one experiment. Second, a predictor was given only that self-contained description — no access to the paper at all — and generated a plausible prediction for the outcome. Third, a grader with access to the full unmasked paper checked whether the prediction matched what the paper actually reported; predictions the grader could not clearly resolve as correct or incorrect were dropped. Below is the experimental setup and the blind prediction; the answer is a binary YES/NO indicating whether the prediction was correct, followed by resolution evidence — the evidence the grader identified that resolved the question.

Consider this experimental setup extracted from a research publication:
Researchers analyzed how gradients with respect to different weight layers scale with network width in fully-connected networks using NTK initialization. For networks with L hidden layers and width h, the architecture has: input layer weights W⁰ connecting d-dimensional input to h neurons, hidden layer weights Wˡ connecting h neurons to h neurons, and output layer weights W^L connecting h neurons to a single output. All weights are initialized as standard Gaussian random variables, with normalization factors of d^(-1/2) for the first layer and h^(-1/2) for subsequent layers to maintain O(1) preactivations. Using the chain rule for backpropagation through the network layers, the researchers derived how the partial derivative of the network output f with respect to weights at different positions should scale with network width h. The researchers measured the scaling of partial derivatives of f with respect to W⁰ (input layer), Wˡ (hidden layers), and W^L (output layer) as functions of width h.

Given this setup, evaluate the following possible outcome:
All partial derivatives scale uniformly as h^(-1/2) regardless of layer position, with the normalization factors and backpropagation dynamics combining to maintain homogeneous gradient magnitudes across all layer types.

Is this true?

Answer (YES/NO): NO